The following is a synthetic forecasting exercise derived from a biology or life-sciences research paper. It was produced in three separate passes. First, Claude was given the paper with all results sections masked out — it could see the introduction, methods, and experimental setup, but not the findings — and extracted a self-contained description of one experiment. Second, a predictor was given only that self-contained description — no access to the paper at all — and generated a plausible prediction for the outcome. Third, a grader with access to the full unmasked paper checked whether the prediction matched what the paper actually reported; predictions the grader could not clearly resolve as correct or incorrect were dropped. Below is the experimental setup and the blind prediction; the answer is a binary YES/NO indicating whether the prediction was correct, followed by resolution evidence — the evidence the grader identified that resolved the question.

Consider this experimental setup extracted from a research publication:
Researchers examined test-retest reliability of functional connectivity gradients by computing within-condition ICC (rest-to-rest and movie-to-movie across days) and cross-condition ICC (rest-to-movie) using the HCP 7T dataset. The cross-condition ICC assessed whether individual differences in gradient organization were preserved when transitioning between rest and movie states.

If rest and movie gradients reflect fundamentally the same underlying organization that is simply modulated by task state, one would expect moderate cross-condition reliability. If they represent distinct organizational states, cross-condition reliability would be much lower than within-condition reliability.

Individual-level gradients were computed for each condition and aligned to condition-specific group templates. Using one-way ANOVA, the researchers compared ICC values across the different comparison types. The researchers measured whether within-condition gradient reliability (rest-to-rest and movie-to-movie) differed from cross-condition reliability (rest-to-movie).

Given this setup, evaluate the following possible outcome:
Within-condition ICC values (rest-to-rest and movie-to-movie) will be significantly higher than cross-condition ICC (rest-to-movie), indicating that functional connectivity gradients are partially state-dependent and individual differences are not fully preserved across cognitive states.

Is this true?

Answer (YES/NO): YES